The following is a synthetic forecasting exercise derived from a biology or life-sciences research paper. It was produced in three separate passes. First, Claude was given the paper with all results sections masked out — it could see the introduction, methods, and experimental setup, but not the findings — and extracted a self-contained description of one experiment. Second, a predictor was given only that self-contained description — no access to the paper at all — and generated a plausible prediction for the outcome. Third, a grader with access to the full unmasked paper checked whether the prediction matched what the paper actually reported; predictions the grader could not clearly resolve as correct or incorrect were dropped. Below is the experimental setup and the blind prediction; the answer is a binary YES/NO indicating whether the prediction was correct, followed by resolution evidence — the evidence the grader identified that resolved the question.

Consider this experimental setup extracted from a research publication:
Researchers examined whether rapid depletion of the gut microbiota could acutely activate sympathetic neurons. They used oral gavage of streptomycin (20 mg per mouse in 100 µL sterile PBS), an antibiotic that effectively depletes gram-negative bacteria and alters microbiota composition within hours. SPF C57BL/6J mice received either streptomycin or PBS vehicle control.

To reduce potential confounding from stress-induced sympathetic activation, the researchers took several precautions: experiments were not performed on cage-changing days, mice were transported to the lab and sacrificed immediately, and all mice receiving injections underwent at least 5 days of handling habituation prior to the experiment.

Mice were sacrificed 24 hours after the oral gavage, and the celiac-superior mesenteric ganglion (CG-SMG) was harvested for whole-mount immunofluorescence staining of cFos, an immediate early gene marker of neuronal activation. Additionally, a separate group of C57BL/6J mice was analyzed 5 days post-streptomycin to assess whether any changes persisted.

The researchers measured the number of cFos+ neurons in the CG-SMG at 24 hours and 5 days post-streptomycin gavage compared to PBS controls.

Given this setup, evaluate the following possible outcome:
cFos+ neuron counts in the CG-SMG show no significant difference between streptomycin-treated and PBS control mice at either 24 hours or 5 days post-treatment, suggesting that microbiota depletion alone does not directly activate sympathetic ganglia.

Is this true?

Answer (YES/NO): NO